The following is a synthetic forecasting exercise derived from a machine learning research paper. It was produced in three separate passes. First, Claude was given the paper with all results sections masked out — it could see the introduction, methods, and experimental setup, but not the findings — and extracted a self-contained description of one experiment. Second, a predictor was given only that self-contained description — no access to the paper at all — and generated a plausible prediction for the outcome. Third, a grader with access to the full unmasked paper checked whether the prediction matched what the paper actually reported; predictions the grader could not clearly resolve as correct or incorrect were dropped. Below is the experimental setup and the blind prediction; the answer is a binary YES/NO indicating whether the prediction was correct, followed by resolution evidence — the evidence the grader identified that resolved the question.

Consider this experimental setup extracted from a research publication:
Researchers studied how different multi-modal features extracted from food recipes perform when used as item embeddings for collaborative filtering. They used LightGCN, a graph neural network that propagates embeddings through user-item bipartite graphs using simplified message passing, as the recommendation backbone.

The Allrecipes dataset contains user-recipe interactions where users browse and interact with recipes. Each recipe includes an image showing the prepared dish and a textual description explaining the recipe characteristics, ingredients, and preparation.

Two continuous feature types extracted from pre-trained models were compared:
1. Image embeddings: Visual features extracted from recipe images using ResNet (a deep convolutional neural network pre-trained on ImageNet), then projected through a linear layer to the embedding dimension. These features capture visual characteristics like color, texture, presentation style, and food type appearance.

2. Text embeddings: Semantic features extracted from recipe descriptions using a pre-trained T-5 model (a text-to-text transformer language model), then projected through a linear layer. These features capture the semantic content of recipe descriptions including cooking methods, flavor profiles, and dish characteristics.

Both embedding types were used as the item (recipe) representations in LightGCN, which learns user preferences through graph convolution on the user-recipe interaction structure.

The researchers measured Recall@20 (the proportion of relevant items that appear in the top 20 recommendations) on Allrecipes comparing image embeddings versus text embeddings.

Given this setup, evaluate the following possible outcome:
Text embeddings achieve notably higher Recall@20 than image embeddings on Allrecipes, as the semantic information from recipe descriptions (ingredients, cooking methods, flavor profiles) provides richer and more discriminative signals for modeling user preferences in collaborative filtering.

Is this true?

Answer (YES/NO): NO